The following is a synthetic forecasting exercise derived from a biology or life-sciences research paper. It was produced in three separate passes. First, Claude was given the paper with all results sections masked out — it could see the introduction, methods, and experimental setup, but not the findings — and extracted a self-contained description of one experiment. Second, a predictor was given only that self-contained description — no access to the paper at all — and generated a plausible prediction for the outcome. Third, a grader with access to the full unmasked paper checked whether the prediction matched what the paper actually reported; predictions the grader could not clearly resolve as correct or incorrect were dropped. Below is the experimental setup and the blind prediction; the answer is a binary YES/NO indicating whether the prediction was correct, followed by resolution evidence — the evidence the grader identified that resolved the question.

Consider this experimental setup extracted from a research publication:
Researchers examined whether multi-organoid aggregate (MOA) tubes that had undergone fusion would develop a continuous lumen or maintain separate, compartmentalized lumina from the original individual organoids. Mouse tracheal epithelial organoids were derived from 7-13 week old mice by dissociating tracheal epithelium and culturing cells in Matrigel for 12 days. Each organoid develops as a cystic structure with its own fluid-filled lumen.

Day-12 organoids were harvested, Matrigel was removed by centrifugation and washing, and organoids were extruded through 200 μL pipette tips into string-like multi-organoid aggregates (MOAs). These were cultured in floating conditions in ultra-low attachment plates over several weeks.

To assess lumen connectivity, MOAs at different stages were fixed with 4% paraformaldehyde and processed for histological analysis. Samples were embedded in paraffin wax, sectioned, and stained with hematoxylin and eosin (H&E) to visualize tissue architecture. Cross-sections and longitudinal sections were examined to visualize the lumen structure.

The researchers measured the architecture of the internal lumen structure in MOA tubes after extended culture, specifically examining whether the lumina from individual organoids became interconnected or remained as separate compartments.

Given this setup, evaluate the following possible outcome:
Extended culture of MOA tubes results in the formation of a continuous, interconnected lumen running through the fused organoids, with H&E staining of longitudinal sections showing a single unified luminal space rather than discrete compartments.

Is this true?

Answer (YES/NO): YES